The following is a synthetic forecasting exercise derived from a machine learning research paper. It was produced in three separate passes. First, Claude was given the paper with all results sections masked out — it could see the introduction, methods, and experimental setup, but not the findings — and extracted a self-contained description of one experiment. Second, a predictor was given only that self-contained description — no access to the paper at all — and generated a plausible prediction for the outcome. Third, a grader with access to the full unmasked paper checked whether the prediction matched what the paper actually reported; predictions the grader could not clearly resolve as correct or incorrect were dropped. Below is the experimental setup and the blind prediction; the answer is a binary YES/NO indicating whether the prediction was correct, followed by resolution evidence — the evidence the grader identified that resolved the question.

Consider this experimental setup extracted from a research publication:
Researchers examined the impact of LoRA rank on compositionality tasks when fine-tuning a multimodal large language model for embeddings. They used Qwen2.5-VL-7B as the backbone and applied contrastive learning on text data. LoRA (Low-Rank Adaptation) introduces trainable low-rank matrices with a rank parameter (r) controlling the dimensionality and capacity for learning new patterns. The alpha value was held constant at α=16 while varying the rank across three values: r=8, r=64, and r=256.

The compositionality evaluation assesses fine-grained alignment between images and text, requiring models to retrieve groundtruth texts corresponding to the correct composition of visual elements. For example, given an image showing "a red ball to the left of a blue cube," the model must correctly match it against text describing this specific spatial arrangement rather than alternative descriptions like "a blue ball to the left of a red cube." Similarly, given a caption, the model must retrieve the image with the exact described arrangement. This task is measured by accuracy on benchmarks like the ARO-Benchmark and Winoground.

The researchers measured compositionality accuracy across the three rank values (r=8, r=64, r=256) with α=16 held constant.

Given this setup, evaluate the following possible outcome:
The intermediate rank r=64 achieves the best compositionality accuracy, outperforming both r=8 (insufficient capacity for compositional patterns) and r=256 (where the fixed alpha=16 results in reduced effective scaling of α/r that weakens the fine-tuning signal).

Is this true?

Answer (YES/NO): YES